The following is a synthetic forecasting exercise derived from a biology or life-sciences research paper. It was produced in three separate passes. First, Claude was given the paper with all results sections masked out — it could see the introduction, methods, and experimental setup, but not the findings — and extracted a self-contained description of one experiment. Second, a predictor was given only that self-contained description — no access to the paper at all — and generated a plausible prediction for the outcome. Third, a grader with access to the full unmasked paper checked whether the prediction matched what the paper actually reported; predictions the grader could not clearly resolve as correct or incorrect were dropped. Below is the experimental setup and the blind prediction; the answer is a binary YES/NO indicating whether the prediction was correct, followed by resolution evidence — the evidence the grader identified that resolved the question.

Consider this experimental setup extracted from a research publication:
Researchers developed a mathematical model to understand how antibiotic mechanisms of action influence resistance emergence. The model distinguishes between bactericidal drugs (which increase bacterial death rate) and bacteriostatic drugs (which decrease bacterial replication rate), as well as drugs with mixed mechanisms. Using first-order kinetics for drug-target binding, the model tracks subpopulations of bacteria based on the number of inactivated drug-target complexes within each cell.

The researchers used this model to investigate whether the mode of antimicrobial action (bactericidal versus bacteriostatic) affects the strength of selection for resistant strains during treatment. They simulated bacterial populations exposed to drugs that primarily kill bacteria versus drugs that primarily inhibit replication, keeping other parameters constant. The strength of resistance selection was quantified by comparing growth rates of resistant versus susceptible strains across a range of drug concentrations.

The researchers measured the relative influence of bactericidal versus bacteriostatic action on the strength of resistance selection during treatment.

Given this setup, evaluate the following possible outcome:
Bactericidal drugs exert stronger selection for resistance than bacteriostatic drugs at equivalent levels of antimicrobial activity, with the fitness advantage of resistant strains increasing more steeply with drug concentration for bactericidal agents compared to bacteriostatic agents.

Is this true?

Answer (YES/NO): NO